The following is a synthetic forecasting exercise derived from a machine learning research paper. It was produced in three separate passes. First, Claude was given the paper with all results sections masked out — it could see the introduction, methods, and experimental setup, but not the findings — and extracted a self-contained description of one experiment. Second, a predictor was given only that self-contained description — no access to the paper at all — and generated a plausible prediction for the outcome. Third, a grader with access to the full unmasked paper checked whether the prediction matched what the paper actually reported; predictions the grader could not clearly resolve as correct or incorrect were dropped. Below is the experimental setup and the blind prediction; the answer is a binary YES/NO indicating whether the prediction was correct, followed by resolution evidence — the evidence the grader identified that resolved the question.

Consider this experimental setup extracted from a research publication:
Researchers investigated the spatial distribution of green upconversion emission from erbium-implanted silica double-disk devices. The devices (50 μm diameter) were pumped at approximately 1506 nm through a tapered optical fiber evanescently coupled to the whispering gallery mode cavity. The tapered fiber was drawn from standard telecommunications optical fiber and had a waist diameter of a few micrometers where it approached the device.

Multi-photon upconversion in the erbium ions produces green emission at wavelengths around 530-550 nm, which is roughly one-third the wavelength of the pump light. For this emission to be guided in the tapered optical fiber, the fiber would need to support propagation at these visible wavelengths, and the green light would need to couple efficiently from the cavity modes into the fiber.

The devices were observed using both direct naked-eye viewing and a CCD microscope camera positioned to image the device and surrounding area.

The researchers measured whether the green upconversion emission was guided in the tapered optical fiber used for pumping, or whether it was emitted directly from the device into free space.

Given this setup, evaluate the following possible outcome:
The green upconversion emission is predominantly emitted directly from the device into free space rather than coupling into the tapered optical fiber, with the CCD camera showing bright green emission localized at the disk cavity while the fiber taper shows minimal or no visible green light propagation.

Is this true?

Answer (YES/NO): YES